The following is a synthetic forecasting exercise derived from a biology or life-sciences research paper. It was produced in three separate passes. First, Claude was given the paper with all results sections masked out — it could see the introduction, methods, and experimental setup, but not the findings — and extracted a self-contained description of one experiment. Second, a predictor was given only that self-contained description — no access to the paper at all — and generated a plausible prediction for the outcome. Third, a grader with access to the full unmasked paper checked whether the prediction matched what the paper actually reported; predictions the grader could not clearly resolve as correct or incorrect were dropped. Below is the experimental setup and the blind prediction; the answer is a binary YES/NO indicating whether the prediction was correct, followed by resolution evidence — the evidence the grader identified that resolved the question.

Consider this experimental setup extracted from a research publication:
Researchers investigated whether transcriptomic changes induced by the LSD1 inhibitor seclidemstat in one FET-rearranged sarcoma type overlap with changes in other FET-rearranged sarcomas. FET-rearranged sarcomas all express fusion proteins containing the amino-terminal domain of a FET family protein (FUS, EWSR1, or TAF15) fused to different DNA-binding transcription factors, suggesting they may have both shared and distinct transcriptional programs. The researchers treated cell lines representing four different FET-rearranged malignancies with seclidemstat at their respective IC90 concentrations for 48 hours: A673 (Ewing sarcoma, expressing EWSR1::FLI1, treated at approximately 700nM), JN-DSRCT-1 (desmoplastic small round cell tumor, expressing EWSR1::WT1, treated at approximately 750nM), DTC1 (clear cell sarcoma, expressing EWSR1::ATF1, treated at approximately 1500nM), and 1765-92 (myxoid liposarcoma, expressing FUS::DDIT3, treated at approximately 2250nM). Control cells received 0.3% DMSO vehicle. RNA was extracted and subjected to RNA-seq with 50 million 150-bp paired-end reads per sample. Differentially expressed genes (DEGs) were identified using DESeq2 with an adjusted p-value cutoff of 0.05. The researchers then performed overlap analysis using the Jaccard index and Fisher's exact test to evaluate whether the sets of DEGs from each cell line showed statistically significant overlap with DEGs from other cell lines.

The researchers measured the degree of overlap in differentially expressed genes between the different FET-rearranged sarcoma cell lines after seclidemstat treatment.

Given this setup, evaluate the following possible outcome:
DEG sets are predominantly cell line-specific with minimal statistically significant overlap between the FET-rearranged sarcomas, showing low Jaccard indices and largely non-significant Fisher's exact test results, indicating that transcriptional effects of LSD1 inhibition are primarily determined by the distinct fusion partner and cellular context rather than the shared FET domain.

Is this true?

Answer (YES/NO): NO